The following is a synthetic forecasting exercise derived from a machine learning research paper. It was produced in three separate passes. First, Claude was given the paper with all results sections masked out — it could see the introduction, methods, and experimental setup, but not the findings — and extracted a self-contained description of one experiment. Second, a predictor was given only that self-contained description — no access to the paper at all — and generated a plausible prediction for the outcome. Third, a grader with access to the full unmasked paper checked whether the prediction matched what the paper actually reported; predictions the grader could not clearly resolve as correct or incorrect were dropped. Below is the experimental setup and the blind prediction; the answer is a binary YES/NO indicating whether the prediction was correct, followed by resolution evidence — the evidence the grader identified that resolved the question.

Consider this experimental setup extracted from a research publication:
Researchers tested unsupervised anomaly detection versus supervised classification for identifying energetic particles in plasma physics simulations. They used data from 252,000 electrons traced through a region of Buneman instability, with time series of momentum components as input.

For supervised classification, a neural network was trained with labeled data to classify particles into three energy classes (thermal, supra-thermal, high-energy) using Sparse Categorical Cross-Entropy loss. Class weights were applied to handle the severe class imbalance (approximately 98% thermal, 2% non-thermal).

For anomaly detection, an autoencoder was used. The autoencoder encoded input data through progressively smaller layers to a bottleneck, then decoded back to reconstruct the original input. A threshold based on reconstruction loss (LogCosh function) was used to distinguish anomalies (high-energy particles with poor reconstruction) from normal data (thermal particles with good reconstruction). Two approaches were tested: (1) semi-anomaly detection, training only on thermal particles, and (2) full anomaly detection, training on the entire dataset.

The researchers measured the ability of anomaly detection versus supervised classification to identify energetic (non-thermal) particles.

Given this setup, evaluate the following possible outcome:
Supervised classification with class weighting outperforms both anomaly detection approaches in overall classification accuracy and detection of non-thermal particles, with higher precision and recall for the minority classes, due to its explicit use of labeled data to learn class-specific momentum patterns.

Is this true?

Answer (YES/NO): NO